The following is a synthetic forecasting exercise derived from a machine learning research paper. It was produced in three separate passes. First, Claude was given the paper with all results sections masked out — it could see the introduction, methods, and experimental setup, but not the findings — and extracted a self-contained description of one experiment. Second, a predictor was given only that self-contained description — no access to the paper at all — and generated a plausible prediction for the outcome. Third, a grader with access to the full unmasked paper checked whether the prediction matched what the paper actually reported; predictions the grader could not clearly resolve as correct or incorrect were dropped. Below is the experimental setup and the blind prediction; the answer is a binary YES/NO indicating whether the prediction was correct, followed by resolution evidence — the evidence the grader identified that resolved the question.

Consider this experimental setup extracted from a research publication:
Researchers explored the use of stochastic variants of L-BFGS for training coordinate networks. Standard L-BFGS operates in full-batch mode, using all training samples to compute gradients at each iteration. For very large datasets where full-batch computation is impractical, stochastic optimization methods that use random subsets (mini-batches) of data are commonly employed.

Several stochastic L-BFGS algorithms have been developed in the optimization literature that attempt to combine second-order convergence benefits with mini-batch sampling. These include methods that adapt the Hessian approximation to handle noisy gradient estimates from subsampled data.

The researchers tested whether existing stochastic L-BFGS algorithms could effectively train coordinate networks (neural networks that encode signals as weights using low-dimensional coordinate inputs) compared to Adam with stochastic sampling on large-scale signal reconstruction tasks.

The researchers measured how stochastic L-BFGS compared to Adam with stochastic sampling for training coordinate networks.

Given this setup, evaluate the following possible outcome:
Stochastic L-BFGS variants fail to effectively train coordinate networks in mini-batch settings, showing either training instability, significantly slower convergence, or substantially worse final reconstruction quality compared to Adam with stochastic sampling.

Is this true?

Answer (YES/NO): YES